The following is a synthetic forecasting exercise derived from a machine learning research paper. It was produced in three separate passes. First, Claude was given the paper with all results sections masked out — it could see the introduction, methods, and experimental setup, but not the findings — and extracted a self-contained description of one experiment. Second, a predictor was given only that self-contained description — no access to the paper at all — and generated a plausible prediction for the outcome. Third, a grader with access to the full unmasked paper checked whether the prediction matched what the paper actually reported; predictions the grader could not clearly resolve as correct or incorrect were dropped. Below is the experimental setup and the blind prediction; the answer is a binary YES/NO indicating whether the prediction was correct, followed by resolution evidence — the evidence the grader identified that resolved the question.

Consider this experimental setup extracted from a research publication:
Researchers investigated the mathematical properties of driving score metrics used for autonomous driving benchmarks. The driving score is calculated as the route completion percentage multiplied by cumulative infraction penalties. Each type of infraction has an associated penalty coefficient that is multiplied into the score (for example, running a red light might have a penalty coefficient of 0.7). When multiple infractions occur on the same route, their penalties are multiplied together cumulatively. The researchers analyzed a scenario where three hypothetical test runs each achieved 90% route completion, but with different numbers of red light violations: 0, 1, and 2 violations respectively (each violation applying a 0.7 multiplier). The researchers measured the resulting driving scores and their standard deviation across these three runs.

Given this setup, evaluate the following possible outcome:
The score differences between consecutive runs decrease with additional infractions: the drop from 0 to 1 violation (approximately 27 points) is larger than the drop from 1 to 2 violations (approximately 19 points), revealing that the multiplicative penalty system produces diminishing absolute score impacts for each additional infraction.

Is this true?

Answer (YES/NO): YES